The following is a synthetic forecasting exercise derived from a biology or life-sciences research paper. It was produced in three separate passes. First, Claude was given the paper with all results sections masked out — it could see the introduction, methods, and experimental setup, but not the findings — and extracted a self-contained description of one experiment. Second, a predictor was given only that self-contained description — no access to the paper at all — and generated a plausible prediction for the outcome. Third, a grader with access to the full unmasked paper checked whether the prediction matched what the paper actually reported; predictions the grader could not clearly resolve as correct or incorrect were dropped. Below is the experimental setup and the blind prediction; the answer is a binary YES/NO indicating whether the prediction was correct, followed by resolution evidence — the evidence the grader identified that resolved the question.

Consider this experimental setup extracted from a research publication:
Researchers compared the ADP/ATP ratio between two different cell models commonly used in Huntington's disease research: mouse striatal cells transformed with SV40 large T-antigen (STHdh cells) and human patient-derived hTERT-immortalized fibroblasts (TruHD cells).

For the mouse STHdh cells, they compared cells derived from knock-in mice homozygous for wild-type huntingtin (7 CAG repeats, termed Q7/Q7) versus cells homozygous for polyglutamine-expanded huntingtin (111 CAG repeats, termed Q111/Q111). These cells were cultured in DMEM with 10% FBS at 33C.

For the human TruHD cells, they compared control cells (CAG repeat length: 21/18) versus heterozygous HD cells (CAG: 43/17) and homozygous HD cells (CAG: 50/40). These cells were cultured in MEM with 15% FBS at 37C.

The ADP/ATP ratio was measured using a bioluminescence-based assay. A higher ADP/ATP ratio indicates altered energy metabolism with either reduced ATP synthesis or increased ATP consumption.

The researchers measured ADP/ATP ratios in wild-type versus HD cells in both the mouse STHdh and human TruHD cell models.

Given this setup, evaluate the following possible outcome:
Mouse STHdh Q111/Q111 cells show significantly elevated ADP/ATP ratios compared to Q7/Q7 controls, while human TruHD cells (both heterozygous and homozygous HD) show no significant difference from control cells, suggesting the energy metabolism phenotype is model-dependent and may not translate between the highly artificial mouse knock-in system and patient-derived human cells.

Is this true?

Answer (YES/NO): NO